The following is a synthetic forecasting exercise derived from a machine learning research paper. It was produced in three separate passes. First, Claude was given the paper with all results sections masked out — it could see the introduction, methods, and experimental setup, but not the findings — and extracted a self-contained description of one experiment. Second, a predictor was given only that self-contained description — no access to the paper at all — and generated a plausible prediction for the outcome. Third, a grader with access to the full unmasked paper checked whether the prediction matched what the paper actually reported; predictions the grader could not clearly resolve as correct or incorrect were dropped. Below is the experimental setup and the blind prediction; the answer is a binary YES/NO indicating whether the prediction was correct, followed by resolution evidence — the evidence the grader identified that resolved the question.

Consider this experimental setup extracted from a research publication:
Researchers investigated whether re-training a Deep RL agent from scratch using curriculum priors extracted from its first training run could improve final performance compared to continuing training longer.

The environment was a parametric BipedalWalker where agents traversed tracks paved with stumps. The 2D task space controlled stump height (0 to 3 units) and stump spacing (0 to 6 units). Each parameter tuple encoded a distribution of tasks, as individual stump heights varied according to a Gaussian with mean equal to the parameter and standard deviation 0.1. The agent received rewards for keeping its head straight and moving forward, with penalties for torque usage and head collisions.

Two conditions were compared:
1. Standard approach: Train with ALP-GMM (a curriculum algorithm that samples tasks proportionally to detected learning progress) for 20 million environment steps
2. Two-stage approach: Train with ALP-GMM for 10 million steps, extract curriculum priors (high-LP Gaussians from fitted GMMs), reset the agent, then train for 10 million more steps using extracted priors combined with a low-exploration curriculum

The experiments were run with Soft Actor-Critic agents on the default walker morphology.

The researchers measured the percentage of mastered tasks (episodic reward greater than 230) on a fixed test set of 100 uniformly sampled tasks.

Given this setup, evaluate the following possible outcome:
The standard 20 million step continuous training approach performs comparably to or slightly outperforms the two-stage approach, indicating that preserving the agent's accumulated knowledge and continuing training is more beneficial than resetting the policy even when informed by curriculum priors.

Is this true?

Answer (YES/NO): NO